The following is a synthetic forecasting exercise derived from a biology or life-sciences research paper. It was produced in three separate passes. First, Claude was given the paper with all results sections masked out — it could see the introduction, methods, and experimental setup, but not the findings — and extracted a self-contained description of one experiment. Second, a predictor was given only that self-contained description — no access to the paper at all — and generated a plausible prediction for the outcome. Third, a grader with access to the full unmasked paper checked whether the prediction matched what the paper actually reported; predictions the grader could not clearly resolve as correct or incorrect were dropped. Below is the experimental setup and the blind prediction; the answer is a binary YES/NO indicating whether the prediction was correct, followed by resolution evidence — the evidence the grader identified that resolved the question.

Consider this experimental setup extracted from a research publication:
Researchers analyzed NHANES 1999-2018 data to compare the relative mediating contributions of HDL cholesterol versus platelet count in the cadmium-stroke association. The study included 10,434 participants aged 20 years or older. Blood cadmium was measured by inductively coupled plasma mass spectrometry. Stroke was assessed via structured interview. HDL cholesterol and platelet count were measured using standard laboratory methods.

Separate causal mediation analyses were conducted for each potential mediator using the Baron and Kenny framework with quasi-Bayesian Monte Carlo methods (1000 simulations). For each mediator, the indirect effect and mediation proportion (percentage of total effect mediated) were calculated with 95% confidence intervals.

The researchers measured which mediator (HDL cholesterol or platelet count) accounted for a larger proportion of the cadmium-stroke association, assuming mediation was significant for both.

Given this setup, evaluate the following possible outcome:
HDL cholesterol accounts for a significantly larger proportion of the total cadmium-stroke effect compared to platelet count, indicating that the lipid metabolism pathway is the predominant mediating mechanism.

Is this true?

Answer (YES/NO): NO